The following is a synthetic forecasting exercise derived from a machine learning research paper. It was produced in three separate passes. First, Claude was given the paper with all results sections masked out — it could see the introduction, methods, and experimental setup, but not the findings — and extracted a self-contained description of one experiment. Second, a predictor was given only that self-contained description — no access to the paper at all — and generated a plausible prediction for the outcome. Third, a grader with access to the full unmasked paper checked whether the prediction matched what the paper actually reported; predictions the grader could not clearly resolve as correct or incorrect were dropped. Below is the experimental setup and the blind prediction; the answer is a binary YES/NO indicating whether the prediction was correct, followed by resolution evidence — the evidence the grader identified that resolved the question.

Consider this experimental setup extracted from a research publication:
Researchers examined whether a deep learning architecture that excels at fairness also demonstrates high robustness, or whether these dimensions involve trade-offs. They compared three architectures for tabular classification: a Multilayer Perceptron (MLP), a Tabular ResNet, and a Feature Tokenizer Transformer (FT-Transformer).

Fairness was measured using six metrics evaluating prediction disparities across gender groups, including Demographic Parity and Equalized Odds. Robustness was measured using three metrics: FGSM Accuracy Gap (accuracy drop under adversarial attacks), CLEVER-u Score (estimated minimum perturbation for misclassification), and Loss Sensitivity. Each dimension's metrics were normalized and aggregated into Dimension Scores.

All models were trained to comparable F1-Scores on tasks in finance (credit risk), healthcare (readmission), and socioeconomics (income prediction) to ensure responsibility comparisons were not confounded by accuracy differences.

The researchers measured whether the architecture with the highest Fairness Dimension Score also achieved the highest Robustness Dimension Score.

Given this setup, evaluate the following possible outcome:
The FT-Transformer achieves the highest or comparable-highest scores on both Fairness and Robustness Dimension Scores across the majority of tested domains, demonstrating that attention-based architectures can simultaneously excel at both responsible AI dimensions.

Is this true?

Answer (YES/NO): NO